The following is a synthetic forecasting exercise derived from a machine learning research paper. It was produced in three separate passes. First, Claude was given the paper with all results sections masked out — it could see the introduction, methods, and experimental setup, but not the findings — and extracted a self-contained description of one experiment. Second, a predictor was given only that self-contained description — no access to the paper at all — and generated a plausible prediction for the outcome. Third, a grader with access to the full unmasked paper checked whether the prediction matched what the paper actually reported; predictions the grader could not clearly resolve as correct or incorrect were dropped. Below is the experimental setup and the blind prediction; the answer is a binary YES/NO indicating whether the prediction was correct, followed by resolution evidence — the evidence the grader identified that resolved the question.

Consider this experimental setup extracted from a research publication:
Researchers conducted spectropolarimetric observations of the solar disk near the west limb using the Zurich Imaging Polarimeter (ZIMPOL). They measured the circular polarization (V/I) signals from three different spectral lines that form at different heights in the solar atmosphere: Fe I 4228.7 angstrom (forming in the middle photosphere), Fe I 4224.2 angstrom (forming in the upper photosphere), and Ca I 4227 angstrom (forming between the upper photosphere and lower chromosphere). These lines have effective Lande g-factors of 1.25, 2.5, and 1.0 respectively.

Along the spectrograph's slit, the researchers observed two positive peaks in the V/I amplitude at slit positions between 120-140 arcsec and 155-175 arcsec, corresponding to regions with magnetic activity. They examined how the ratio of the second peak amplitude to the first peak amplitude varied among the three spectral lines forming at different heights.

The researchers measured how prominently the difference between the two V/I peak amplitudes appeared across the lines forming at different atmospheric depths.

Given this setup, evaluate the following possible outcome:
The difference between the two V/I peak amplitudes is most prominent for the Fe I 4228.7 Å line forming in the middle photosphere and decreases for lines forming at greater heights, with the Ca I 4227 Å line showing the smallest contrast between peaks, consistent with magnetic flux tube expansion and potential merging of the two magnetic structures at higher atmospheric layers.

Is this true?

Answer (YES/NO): YES